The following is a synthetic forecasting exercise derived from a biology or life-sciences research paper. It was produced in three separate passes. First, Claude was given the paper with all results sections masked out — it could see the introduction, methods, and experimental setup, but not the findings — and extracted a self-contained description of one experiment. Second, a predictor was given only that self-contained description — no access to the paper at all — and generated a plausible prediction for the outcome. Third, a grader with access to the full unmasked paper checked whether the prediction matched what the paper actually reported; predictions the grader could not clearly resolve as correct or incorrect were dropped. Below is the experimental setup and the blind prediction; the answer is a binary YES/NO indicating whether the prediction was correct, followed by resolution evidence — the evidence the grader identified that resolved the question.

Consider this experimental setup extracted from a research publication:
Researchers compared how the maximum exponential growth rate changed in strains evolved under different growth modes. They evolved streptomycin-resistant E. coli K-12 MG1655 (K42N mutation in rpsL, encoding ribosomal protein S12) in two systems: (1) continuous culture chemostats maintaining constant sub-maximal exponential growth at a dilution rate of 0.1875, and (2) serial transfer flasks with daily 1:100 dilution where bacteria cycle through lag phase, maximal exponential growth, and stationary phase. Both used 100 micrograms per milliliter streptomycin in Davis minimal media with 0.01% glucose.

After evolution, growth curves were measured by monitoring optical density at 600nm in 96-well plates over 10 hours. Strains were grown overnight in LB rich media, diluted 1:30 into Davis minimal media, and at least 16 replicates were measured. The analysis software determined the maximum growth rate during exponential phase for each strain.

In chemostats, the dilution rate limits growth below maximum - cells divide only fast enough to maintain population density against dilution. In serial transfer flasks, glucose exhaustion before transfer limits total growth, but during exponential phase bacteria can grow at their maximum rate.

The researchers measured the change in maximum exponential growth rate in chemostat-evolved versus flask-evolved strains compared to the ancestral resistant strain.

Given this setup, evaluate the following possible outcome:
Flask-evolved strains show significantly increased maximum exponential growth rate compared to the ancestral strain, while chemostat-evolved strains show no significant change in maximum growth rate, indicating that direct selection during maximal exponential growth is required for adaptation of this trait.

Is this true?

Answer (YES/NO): NO